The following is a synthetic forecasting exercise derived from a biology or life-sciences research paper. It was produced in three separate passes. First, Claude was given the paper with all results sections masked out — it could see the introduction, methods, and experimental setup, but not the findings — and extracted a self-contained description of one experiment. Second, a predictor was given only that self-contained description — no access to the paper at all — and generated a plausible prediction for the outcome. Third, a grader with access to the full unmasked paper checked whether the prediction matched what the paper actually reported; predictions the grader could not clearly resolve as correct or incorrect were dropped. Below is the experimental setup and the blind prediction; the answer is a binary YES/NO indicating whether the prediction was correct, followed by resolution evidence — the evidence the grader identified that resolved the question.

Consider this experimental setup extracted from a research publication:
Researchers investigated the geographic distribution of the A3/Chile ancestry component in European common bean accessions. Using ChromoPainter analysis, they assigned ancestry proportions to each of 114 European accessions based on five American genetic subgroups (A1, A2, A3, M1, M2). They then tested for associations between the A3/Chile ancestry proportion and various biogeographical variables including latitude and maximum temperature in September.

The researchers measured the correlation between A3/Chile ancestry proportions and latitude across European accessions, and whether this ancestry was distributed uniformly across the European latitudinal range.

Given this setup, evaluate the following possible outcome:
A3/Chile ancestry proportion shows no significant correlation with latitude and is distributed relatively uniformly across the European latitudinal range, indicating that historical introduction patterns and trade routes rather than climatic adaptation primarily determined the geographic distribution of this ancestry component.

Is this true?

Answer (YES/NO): NO